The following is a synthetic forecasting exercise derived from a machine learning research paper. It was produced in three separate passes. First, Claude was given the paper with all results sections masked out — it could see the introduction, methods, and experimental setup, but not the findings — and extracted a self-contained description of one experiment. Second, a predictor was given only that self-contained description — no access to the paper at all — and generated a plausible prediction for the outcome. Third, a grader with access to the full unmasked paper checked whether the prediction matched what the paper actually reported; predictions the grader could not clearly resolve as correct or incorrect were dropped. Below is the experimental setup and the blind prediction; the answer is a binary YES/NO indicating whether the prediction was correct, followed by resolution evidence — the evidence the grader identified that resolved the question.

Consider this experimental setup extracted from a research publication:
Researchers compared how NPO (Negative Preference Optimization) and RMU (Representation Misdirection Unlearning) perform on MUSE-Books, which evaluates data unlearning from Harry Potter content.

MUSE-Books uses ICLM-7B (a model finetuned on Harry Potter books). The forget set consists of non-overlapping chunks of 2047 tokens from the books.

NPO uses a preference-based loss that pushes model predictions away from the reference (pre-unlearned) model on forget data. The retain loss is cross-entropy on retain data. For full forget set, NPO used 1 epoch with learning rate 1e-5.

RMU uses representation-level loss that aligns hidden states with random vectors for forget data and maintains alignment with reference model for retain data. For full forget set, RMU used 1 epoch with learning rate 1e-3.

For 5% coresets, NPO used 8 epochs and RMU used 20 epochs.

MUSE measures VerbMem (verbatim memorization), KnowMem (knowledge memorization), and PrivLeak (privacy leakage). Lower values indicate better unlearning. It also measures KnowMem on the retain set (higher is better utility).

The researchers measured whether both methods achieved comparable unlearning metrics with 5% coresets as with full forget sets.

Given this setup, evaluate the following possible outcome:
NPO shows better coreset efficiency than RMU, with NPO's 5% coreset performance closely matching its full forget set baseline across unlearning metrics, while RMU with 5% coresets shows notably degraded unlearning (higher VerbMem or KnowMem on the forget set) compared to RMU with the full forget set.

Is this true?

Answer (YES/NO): NO